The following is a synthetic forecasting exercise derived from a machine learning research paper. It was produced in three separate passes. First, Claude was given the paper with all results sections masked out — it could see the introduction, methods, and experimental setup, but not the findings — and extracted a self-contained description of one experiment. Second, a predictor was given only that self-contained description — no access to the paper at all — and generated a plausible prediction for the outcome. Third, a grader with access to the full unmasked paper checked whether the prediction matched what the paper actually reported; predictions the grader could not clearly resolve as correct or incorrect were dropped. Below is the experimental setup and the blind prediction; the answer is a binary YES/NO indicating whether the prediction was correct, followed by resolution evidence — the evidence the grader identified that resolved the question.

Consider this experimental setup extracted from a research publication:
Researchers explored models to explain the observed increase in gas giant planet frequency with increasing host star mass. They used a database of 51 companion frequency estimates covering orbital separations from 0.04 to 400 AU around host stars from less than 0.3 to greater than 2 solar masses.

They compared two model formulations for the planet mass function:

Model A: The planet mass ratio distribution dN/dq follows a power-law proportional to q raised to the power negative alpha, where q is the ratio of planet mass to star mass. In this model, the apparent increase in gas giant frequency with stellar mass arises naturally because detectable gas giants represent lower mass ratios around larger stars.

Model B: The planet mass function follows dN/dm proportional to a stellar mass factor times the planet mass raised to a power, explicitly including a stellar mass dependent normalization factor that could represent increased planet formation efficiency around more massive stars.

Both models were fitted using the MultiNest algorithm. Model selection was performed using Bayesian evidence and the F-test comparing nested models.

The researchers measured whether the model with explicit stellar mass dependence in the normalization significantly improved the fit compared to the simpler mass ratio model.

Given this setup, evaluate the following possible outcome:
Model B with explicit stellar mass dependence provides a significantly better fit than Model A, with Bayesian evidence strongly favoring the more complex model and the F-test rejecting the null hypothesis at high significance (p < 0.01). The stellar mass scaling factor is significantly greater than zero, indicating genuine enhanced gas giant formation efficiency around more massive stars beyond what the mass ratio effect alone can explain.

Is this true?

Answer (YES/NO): NO